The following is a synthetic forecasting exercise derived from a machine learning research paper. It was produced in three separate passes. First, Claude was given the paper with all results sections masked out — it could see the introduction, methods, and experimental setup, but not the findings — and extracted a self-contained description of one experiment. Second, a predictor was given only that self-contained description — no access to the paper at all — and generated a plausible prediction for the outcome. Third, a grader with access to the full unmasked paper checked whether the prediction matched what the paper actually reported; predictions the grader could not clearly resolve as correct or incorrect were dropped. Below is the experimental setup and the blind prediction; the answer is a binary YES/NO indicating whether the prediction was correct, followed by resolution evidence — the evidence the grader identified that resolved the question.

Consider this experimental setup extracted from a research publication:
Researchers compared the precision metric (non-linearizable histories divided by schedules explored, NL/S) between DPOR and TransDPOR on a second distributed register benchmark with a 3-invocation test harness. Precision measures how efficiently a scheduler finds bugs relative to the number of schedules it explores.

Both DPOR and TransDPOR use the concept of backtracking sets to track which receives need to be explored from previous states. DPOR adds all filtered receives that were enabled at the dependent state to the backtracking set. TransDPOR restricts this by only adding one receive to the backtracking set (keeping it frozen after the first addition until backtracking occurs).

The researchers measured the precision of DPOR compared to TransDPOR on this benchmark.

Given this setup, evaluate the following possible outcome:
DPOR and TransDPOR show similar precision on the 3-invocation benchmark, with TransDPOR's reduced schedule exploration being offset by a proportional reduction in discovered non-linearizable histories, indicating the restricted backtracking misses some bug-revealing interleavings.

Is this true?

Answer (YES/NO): NO